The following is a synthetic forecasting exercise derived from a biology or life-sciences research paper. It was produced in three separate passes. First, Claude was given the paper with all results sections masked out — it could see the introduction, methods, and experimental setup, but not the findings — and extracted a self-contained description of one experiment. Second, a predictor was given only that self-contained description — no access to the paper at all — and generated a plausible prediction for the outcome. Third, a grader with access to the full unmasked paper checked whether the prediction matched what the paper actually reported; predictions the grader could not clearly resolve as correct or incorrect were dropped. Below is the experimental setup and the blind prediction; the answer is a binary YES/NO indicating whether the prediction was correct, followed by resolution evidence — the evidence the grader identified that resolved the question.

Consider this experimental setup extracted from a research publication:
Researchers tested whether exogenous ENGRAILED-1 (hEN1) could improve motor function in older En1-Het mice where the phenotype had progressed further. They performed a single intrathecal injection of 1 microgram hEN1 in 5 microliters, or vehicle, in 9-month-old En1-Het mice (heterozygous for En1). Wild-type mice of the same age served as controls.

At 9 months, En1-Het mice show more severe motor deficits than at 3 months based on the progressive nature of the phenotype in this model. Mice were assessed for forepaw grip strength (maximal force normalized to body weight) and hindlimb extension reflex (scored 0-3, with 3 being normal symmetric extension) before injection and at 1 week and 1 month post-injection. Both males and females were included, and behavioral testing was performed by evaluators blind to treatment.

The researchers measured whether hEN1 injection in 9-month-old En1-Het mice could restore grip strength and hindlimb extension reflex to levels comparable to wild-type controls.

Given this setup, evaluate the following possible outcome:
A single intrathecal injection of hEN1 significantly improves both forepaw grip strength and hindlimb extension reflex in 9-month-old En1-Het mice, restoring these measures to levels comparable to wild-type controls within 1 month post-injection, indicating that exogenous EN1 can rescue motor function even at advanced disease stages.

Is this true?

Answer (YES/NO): NO